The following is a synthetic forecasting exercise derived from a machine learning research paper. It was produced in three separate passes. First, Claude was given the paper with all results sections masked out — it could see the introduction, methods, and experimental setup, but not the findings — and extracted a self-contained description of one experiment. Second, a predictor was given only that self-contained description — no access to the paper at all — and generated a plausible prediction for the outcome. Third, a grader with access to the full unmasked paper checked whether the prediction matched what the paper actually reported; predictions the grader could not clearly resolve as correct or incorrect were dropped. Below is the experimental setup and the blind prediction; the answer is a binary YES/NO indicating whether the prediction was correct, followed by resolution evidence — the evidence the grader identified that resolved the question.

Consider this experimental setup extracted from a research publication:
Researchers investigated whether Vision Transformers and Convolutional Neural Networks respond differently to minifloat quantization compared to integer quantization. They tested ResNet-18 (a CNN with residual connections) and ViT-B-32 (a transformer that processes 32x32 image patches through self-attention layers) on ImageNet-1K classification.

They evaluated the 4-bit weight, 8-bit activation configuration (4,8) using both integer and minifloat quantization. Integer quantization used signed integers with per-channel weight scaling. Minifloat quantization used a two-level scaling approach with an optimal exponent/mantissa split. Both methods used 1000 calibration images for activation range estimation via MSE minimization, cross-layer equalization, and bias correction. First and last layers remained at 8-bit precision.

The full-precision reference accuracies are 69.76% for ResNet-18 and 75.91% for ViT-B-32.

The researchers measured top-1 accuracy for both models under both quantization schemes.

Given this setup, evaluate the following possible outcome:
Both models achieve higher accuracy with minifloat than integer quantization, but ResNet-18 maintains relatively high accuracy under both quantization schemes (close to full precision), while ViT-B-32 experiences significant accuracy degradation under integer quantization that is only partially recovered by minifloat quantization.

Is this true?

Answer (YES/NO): NO